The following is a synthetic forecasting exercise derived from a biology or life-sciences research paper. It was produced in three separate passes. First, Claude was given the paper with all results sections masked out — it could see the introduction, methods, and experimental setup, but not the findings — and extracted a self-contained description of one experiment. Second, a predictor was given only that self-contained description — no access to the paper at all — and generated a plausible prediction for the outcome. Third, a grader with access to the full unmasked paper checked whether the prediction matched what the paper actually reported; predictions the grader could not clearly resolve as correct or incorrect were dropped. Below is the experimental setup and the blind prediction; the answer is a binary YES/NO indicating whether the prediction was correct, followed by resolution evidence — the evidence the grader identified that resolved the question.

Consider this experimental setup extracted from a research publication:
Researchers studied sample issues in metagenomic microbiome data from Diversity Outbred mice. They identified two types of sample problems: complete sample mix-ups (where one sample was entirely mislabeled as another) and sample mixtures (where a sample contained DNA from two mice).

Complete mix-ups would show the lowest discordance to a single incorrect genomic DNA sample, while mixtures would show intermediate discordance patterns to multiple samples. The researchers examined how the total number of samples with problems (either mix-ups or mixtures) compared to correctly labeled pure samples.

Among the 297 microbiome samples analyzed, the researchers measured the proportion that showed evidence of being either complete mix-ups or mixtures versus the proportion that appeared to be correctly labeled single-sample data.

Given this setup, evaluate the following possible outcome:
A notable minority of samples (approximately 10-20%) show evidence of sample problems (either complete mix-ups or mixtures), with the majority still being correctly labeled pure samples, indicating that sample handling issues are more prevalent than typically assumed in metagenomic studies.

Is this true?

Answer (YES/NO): YES